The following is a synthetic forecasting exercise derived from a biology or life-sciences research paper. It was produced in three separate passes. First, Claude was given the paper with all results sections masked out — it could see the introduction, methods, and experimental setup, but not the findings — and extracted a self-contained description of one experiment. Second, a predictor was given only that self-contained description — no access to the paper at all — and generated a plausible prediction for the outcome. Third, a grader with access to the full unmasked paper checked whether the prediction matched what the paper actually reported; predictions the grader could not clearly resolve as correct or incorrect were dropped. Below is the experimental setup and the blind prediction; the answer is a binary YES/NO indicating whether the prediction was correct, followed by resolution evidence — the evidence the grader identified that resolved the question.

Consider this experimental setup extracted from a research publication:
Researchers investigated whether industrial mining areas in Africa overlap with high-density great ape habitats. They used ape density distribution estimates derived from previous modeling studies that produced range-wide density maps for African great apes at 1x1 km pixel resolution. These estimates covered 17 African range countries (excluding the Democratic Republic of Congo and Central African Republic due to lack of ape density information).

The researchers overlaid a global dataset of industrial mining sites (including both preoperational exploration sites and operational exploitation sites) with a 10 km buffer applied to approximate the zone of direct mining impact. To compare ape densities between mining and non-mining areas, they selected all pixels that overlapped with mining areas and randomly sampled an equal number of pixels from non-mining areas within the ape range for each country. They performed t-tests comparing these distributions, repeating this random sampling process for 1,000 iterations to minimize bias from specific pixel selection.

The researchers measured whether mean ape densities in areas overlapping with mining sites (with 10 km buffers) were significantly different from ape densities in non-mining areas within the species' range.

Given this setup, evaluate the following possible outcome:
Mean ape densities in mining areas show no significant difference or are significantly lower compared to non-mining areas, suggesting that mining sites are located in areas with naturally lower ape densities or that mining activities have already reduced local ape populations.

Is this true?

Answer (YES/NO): NO